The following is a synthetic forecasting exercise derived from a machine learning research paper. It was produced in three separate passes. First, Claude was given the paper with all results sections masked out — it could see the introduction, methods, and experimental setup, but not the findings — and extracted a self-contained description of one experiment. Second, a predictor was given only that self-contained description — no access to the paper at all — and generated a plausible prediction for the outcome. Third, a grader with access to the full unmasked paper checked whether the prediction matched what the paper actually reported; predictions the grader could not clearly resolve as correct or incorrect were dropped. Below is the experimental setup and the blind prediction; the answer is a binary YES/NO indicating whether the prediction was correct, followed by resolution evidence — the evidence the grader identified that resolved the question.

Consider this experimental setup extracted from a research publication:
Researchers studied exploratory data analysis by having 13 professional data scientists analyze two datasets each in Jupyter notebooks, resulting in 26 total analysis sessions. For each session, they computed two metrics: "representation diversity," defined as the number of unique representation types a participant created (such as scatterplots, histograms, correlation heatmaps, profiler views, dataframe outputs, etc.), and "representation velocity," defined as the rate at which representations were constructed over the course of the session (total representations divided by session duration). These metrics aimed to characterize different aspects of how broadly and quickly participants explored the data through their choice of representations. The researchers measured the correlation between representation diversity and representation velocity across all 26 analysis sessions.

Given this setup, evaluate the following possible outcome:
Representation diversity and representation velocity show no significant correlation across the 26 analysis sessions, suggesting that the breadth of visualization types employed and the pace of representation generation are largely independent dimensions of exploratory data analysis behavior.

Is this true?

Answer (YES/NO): NO